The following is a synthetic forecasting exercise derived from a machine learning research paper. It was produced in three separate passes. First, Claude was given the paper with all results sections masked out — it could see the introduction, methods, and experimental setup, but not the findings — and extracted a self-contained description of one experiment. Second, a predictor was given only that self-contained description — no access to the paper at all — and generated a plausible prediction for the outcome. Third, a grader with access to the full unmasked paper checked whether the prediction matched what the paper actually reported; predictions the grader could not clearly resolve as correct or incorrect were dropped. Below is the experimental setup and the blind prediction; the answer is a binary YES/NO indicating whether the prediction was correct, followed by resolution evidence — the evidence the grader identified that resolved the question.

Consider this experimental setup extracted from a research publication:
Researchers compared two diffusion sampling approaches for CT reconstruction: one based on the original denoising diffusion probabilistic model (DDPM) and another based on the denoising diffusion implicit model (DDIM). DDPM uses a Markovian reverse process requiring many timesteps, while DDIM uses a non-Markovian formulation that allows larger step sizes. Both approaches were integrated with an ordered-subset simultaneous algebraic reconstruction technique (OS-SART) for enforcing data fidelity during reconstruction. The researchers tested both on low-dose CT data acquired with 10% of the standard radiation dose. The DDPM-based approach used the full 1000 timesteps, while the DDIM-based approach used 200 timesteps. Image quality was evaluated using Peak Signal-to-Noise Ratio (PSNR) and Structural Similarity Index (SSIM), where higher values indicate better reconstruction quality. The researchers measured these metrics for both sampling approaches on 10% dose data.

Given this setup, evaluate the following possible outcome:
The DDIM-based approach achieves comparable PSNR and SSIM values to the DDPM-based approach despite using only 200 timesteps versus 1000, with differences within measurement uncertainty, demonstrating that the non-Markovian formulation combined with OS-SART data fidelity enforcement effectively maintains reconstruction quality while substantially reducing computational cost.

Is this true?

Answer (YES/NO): YES